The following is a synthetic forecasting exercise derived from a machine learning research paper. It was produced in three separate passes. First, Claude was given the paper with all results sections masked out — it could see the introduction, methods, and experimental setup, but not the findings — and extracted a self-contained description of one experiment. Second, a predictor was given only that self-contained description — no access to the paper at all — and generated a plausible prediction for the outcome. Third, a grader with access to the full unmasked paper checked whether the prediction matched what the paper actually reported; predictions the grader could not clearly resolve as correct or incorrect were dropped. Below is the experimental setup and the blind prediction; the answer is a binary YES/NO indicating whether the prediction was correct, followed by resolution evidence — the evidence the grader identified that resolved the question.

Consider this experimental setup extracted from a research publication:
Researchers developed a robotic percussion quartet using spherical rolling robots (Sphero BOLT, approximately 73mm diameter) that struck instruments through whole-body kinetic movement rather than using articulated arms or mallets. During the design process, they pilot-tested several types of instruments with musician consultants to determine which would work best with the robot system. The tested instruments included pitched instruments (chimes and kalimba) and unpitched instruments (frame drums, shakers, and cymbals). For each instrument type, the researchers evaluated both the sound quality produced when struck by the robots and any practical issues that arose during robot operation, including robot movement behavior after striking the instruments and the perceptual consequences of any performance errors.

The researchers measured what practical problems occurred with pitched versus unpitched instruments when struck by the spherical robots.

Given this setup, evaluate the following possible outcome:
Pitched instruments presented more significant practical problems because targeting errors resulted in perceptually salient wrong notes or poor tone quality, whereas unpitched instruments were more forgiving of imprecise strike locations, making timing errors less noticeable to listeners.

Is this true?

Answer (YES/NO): NO